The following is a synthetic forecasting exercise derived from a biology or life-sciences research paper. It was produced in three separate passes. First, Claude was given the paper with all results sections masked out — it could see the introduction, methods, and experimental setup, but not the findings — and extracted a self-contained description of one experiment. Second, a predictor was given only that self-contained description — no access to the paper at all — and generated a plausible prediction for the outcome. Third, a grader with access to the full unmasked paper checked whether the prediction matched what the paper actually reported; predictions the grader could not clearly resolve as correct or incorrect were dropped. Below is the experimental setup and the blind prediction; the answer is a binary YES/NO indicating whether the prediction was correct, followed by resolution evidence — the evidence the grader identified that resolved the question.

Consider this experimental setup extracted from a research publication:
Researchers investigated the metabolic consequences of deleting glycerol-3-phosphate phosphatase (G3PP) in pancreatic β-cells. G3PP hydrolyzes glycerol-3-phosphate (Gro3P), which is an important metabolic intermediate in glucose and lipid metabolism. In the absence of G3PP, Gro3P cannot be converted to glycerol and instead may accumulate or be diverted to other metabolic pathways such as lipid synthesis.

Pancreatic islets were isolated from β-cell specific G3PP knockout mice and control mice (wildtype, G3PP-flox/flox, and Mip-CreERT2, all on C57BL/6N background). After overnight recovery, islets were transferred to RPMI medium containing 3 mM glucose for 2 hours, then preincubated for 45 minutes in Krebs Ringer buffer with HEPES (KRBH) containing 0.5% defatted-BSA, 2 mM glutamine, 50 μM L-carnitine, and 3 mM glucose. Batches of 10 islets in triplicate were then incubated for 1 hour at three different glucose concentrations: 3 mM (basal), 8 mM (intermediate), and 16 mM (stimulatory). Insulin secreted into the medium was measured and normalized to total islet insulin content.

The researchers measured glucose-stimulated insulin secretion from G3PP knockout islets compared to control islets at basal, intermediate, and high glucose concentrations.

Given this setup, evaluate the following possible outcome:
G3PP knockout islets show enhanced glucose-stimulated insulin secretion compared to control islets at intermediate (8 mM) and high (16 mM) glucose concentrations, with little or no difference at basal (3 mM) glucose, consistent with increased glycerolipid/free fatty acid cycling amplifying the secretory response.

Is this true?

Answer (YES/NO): NO